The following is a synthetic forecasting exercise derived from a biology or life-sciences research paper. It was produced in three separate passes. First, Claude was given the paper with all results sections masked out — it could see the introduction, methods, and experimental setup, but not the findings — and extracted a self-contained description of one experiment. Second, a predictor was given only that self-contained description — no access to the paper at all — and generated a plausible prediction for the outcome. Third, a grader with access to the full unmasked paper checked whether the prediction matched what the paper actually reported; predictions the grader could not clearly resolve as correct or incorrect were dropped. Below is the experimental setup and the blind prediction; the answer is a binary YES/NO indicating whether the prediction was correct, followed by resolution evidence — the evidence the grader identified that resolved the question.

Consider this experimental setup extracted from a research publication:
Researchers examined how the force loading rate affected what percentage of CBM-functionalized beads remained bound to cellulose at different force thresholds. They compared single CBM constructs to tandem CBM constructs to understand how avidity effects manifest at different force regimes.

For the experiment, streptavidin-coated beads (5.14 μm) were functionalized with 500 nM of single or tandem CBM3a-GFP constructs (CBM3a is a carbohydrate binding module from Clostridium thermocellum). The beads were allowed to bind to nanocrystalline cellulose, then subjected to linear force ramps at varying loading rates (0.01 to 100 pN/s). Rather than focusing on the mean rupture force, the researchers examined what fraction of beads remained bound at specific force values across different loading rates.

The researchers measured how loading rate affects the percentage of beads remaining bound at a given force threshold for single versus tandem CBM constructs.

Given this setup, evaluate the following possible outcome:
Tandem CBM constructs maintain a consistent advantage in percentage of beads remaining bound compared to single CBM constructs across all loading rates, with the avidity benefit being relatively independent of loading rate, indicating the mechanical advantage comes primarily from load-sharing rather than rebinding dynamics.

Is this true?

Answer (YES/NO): NO